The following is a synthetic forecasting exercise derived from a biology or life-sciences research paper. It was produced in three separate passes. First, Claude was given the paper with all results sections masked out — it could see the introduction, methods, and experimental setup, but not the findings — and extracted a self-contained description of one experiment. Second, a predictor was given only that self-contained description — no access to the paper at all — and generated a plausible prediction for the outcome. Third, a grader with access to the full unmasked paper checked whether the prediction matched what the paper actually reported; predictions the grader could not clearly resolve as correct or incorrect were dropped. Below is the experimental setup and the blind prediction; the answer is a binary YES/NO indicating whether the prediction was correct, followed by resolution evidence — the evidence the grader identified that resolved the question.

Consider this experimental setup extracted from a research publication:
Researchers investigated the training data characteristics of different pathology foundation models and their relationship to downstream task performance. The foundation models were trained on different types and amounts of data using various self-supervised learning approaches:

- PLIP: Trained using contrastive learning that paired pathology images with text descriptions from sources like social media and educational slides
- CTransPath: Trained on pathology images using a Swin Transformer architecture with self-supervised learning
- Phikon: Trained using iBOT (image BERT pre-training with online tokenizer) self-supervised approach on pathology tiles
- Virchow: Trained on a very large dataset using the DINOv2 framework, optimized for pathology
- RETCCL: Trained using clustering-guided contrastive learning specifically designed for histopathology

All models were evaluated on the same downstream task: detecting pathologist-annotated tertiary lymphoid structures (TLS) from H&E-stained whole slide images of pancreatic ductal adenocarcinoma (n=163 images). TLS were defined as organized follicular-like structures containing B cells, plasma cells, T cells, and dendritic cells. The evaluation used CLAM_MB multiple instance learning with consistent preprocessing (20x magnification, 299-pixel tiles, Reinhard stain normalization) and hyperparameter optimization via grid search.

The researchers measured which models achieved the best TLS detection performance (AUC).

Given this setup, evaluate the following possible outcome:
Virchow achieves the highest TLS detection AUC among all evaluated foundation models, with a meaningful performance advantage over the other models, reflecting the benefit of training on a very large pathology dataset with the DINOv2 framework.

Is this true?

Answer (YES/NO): NO